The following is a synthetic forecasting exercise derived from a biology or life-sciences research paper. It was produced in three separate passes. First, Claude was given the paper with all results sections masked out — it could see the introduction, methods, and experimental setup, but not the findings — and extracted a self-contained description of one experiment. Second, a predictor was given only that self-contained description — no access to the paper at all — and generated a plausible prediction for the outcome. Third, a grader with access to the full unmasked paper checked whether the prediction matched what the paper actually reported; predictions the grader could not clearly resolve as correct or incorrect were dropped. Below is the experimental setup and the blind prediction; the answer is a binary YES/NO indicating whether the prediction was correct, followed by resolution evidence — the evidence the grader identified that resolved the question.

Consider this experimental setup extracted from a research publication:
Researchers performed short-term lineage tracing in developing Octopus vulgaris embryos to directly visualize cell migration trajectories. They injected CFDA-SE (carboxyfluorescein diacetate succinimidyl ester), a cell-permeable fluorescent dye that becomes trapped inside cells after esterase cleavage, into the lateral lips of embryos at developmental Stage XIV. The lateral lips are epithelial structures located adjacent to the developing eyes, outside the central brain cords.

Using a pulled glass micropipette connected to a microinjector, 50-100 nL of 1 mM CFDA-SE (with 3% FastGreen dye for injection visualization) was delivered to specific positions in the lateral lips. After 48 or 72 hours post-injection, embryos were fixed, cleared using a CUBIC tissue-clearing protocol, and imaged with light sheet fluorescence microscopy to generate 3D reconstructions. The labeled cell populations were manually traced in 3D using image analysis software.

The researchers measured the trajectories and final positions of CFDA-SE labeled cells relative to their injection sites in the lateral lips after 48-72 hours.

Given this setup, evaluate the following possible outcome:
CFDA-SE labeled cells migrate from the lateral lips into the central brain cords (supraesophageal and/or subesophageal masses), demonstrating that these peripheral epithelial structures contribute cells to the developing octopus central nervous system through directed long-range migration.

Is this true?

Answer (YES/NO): NO